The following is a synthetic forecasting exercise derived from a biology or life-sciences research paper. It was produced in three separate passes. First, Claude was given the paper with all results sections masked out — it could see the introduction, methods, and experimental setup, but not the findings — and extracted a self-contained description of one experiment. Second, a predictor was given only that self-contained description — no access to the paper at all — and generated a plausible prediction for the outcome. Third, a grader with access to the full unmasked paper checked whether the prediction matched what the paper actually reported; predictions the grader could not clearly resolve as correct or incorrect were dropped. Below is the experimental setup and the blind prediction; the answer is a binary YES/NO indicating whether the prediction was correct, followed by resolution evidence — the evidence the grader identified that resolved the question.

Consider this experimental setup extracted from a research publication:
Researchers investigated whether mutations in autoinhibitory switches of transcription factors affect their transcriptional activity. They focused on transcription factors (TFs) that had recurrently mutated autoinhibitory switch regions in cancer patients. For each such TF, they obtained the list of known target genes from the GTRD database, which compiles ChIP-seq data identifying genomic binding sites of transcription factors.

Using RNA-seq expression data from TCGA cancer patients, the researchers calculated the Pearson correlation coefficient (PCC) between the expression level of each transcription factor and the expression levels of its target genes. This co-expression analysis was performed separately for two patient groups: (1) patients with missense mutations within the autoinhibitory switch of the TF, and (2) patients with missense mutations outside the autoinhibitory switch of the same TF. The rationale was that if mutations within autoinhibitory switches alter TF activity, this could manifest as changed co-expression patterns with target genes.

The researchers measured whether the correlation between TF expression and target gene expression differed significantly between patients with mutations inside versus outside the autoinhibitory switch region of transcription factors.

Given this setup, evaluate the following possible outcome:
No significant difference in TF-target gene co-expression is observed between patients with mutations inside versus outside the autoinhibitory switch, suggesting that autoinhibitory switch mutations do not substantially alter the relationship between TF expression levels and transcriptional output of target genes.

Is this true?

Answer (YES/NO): NO